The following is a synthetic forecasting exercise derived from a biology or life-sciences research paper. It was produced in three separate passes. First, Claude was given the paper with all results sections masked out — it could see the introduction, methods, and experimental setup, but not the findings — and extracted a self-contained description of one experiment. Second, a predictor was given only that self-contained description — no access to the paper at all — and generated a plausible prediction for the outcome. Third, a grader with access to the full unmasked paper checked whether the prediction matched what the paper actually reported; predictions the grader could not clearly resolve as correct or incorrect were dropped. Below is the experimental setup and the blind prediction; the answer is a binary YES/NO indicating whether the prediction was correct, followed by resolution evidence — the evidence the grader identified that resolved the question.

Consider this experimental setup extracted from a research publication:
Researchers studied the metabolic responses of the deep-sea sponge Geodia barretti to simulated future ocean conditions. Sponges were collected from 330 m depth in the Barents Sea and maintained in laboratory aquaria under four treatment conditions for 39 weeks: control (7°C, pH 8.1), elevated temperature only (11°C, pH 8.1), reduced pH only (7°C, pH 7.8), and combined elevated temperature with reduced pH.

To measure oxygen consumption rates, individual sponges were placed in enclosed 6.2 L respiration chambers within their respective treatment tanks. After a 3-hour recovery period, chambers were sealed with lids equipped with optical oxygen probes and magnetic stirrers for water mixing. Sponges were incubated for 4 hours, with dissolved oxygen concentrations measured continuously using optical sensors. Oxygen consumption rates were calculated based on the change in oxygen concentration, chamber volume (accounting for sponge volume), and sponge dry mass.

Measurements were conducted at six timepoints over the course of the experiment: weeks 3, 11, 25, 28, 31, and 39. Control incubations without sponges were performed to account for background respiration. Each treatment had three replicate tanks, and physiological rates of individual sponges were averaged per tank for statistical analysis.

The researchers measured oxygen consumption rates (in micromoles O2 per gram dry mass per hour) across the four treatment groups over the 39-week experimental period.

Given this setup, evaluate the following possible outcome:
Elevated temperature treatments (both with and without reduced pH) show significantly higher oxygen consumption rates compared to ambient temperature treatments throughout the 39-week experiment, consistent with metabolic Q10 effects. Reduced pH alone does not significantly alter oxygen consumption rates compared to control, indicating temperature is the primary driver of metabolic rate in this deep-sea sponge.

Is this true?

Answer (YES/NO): NO